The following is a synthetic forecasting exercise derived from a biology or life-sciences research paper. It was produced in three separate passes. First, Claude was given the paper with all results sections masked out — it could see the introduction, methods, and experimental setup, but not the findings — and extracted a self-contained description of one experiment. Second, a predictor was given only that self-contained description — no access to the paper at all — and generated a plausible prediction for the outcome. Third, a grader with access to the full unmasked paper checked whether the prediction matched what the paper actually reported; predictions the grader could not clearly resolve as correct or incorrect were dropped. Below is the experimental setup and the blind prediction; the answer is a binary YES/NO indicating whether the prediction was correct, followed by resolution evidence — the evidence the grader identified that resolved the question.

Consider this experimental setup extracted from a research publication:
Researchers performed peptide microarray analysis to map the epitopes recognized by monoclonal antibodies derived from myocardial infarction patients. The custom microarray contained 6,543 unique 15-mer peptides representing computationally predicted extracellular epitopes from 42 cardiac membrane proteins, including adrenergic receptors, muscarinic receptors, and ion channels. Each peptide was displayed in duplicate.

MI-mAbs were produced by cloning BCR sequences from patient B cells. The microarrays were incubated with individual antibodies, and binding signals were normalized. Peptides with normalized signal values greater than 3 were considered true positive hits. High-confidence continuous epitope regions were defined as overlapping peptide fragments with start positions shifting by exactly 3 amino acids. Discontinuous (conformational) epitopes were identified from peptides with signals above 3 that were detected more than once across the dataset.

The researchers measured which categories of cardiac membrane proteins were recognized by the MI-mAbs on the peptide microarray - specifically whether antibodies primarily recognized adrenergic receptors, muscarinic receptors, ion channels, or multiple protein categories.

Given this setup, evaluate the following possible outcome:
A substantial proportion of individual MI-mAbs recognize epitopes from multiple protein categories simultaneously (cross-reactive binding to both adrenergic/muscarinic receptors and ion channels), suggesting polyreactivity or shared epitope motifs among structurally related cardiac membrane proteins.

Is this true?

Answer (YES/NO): NO